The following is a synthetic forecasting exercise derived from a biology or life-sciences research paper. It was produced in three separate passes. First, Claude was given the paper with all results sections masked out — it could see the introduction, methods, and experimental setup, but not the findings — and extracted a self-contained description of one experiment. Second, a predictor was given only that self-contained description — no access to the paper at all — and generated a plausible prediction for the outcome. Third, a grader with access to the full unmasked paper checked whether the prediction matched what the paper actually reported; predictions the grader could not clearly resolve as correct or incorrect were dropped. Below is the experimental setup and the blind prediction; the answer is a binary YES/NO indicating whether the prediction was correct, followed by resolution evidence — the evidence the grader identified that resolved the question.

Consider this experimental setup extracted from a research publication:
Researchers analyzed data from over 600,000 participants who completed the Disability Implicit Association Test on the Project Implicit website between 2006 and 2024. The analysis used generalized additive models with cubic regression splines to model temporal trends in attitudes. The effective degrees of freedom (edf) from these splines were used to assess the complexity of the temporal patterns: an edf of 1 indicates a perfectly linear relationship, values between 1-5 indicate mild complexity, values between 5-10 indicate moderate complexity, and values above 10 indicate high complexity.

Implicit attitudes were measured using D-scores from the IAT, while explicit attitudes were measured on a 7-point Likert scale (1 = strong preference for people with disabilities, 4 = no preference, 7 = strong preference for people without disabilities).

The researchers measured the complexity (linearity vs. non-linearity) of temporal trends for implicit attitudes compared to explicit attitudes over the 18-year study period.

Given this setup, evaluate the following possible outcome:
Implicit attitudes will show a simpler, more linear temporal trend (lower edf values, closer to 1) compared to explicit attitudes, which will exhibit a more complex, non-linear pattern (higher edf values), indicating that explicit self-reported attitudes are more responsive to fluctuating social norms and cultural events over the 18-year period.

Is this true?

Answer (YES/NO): NO